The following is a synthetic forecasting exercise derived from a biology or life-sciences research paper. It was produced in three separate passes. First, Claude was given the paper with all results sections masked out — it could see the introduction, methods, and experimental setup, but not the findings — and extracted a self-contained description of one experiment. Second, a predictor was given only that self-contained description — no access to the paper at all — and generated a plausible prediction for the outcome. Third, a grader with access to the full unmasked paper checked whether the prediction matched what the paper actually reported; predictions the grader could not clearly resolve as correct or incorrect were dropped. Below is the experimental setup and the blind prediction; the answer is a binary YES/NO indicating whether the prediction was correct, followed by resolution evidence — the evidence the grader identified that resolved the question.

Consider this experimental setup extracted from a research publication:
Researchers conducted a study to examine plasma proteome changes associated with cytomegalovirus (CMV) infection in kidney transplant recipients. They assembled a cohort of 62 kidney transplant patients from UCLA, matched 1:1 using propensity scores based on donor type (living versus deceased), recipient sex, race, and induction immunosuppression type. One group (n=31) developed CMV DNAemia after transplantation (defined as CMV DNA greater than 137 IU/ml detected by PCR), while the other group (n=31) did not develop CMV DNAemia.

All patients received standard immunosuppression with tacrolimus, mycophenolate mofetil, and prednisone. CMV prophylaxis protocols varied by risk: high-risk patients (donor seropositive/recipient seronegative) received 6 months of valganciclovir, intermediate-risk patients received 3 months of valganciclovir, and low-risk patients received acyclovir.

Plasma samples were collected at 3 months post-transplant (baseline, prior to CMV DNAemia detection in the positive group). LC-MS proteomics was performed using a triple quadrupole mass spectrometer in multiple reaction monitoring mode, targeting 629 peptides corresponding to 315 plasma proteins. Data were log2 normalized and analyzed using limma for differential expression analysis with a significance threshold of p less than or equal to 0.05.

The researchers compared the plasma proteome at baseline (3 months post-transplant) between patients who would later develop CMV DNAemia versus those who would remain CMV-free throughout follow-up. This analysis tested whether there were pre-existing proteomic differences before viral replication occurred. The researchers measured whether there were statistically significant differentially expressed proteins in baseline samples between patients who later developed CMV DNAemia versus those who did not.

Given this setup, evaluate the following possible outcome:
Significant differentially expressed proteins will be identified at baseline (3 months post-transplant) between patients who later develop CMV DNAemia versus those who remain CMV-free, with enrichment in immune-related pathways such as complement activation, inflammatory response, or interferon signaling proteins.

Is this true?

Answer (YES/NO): YES